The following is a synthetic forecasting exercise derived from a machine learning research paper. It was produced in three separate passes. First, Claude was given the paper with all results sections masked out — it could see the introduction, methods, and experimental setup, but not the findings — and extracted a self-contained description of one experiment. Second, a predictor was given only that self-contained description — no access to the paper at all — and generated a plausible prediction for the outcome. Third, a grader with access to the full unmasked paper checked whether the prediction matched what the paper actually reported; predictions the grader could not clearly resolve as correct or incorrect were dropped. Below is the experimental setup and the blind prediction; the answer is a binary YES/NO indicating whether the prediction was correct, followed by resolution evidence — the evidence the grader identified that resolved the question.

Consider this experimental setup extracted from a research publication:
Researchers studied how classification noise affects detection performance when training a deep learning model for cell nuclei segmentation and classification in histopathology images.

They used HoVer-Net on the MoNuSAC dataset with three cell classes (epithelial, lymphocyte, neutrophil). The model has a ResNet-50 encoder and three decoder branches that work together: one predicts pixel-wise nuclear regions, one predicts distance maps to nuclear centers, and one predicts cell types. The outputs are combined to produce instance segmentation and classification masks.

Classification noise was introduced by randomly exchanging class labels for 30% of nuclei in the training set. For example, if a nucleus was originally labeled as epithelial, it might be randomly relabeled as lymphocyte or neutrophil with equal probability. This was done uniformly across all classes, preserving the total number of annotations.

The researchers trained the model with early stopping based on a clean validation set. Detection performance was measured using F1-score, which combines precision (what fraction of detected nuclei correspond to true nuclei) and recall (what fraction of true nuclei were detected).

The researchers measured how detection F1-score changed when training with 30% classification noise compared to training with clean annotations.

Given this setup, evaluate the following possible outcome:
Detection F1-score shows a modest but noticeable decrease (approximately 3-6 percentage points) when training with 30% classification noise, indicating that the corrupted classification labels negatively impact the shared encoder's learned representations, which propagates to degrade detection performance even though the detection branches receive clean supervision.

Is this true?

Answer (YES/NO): NO